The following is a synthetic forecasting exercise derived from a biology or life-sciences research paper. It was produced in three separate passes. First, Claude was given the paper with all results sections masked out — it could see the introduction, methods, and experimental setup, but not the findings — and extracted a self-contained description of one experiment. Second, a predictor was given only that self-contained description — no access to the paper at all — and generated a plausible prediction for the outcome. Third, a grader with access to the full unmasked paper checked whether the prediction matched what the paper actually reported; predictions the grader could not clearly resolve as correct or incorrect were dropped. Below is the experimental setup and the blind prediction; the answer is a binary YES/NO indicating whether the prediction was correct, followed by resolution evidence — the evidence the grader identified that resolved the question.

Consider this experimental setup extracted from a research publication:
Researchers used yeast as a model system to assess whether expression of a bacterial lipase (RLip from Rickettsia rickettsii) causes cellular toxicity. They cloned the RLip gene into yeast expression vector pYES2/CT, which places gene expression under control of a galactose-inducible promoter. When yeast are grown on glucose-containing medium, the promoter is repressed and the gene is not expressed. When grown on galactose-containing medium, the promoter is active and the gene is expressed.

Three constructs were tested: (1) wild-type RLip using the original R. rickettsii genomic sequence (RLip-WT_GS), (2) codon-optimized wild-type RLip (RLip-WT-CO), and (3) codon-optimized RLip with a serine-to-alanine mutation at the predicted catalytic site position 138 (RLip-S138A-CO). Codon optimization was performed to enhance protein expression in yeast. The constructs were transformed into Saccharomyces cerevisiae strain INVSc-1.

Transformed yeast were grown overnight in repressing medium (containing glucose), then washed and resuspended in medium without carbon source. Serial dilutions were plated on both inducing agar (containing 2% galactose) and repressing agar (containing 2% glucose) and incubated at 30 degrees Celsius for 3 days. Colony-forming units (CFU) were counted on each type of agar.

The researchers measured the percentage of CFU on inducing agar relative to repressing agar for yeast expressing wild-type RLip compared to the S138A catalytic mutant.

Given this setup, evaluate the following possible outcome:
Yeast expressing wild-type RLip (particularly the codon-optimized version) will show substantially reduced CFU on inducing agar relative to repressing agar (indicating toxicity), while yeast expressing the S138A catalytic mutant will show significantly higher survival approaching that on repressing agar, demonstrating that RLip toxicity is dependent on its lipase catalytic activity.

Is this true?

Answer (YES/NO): YES